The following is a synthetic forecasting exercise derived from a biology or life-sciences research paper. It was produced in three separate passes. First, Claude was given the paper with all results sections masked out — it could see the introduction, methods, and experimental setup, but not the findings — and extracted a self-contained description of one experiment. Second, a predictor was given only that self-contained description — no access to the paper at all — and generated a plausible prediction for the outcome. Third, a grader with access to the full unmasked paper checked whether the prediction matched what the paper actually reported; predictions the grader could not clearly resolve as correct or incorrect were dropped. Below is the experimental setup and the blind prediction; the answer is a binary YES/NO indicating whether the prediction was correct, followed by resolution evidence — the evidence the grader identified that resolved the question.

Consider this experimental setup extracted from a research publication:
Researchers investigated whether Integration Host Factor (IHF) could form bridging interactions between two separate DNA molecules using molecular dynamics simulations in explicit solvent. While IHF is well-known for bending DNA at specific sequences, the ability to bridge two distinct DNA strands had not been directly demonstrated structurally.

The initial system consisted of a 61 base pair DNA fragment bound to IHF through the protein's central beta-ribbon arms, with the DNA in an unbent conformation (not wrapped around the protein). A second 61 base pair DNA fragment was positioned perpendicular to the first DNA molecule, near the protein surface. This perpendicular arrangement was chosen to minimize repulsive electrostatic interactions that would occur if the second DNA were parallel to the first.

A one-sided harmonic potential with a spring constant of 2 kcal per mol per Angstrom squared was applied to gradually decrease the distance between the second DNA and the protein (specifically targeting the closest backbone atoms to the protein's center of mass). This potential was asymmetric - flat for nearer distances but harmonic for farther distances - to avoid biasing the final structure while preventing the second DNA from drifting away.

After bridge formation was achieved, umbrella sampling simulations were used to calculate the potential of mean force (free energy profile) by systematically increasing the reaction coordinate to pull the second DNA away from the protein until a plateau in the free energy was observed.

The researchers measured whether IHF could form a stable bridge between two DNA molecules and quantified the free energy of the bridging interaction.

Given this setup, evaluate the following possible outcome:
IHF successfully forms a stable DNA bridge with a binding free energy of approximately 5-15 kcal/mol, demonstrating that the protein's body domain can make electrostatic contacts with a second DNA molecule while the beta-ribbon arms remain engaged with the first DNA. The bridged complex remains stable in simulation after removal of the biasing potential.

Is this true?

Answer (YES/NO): YES